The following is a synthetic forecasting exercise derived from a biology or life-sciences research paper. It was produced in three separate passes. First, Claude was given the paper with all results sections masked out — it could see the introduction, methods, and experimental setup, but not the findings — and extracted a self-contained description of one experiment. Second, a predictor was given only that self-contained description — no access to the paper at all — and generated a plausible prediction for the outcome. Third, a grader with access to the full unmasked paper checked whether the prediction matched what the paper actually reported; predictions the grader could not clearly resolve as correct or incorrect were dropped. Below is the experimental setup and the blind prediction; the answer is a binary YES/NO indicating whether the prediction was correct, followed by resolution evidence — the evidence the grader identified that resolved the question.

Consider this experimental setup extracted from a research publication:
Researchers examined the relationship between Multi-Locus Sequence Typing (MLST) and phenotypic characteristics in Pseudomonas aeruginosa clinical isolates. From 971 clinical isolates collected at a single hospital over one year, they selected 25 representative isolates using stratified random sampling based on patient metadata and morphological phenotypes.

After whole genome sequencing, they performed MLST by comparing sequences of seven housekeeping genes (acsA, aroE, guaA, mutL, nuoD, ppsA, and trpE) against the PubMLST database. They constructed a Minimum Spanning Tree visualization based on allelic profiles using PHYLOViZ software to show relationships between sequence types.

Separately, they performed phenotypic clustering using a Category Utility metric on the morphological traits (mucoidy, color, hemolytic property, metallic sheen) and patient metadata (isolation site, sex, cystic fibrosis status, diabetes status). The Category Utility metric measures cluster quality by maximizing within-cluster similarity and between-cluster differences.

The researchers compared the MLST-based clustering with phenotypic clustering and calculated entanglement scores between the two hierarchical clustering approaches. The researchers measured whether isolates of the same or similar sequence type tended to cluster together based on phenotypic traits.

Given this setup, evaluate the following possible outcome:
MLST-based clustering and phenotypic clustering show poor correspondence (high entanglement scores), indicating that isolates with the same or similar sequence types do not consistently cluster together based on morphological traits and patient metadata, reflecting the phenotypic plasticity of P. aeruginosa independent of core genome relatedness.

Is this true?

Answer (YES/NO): YES